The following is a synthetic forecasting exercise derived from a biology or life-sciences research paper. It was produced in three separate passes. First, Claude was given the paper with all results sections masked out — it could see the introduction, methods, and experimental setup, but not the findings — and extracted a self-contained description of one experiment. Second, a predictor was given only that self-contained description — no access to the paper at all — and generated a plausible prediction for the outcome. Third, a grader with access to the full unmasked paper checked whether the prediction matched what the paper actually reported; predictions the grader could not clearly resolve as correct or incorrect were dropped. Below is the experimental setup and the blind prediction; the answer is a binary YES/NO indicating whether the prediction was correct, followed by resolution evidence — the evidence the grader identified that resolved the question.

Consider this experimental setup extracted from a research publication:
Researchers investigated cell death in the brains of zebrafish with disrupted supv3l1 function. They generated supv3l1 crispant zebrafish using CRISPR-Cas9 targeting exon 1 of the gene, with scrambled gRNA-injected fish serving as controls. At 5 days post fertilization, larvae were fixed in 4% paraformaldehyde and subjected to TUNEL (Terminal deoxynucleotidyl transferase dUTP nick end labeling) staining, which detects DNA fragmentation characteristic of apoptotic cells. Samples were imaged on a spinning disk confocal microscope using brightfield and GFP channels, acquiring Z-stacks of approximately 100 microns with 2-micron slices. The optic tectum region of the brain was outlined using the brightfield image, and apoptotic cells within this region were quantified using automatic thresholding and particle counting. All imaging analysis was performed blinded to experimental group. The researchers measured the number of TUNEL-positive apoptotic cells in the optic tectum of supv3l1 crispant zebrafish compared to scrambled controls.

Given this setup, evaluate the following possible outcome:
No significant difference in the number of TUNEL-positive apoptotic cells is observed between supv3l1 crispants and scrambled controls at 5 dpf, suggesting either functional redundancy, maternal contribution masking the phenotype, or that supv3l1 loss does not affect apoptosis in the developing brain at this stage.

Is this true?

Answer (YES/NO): NO